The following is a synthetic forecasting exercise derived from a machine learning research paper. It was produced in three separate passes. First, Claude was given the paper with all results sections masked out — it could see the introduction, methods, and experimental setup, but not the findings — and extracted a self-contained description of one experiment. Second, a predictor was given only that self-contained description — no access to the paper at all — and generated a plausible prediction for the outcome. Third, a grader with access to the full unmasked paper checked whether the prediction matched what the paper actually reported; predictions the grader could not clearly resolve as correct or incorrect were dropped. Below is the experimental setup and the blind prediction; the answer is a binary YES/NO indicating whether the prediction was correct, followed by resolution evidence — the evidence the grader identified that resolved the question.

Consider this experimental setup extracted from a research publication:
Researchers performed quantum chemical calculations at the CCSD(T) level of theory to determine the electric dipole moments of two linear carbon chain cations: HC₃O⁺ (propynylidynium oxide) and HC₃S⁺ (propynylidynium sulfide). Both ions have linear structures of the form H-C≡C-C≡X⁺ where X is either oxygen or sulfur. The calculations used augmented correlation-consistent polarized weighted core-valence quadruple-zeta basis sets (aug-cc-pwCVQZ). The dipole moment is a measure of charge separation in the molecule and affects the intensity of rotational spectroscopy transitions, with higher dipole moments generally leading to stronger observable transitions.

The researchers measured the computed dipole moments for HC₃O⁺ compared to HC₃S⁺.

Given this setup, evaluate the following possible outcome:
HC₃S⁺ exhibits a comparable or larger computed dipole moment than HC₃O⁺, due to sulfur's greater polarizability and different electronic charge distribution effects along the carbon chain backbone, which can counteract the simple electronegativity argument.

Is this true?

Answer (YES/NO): NO